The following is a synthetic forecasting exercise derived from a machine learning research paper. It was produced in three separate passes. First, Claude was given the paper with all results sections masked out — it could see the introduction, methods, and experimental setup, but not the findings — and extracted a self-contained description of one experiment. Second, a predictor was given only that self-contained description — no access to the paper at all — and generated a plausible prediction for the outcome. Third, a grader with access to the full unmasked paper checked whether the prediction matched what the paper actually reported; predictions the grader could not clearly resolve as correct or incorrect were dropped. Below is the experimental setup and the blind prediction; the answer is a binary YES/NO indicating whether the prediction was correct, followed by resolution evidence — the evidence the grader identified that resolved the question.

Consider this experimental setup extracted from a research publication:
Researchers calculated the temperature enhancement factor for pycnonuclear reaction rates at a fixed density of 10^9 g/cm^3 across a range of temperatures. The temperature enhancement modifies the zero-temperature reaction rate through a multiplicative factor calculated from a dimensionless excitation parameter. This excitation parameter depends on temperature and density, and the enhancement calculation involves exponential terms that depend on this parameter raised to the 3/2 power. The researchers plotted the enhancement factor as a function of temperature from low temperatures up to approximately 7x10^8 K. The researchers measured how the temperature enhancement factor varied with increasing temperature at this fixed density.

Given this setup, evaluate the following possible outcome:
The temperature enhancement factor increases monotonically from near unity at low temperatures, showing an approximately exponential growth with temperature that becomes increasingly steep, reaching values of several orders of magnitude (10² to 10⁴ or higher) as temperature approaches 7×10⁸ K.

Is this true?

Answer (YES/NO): NO